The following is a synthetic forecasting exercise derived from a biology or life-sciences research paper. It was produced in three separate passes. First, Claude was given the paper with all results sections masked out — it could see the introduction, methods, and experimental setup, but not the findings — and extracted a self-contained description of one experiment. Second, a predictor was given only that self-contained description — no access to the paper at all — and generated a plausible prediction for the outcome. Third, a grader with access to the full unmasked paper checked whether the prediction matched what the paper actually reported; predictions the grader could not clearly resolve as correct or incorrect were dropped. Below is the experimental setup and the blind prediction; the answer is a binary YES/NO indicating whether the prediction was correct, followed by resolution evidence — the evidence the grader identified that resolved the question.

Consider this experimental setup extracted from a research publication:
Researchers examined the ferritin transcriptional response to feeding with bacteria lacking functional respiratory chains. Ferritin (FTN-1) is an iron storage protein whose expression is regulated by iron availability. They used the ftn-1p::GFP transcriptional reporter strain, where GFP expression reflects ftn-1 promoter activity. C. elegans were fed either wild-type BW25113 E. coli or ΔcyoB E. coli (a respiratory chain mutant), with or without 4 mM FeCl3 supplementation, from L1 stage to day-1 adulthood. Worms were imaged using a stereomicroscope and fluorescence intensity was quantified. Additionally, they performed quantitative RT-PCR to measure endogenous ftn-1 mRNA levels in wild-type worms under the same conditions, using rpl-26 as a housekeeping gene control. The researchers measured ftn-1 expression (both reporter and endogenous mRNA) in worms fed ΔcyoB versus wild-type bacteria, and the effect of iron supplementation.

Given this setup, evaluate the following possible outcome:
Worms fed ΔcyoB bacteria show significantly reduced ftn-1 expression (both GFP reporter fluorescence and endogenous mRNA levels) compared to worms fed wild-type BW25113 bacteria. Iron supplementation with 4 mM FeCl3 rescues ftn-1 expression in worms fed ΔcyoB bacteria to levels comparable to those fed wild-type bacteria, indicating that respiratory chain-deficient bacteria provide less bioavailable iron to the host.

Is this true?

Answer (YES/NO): NO